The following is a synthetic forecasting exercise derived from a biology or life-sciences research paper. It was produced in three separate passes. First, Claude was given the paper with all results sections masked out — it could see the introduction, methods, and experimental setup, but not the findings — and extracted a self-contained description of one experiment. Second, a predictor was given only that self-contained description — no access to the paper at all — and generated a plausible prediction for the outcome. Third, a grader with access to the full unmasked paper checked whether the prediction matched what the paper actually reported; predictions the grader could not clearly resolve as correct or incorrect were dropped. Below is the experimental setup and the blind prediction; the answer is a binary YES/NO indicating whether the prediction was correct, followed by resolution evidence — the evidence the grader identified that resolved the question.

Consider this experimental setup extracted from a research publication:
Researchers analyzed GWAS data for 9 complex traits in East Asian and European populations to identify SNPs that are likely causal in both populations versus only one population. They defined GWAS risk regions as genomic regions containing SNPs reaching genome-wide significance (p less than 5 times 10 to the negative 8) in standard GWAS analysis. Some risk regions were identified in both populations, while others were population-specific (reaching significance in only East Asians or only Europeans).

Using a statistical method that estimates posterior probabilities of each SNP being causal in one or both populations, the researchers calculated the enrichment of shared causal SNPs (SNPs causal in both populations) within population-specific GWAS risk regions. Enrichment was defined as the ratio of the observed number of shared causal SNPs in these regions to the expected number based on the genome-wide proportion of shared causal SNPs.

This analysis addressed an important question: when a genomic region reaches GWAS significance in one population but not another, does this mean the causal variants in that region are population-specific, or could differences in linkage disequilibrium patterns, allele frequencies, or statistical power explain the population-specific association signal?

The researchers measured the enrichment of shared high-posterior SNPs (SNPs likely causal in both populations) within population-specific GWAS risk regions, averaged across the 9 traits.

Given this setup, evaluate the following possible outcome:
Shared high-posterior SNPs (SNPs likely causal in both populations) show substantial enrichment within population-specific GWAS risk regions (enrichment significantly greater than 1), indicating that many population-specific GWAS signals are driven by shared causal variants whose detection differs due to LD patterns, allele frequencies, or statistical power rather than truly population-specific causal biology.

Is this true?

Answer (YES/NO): YES